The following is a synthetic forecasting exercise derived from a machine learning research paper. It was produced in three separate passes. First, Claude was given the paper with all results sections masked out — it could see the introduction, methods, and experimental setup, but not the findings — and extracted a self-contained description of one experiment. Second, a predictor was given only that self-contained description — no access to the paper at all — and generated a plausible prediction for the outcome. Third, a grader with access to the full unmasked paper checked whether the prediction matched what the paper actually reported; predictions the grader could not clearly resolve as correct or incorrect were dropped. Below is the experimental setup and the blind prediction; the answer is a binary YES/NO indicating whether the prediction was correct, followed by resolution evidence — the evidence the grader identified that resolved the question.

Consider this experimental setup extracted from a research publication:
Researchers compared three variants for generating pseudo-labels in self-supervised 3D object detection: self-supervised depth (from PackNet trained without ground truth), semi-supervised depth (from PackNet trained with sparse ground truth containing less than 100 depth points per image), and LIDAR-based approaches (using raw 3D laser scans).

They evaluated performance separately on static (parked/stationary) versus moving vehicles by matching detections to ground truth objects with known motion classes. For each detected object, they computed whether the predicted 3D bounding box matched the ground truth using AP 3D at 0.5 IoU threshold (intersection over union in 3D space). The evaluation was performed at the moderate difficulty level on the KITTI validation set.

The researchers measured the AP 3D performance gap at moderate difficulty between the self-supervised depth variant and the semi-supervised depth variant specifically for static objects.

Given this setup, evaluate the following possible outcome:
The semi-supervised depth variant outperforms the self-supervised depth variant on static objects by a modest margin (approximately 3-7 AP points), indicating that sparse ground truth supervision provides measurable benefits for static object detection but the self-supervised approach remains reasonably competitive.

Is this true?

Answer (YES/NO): NO